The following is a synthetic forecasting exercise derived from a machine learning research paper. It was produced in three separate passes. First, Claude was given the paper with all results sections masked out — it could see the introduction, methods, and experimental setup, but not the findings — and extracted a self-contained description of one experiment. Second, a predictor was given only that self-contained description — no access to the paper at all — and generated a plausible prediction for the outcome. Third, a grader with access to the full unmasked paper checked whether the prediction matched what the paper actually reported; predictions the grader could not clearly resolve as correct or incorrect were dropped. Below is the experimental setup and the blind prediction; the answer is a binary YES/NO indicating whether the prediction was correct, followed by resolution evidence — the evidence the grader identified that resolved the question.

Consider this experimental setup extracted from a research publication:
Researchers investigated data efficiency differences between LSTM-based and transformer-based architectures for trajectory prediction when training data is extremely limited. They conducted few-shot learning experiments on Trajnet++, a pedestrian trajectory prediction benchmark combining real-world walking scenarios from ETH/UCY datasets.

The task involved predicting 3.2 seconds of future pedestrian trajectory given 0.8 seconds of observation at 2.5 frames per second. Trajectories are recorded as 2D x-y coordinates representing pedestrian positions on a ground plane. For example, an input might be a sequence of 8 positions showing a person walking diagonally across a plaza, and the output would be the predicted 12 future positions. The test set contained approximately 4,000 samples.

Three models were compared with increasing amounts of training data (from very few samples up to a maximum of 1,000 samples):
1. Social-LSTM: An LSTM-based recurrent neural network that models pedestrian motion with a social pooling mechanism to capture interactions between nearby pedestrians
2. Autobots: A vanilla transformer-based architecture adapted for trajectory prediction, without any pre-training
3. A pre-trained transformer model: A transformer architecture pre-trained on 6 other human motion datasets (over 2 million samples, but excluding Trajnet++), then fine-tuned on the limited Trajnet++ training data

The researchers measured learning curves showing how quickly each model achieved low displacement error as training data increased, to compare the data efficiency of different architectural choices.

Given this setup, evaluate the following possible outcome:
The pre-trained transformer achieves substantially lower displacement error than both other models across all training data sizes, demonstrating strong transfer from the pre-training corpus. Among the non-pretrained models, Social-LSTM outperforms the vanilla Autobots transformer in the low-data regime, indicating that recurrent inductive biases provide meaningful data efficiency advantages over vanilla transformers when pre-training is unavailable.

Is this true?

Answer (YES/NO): YES